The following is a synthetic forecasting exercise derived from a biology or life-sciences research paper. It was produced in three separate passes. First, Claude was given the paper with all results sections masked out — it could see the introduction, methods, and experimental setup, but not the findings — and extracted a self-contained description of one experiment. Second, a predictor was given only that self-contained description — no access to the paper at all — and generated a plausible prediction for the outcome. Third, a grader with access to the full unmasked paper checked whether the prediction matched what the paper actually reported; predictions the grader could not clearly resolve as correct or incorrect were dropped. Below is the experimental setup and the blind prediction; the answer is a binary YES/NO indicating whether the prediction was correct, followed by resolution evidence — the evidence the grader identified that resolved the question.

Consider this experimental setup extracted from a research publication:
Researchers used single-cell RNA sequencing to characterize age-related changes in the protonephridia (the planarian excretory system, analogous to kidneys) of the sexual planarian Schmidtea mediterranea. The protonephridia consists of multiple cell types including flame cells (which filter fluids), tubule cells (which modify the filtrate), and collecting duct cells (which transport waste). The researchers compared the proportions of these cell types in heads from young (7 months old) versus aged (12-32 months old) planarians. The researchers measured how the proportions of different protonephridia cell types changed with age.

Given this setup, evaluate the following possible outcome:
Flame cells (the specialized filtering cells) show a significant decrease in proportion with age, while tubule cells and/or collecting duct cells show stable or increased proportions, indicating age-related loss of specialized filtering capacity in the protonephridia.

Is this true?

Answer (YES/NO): NO